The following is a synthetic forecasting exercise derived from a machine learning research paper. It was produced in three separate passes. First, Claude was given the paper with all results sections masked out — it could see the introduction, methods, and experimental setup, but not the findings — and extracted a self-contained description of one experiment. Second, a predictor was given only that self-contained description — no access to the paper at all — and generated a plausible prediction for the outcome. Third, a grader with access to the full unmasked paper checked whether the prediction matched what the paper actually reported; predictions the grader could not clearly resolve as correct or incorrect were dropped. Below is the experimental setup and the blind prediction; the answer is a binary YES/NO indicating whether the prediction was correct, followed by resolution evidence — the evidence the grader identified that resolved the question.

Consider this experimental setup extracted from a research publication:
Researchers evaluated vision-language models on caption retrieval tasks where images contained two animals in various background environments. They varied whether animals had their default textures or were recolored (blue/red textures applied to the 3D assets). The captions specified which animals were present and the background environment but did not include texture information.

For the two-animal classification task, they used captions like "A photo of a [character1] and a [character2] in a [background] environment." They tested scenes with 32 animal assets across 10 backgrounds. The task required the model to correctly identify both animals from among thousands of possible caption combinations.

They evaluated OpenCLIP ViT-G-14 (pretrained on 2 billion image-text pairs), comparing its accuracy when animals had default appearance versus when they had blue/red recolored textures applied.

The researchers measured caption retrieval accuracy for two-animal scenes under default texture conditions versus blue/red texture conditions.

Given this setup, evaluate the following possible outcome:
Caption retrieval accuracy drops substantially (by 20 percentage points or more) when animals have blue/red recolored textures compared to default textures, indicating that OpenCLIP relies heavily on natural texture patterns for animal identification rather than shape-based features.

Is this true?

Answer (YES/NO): YES